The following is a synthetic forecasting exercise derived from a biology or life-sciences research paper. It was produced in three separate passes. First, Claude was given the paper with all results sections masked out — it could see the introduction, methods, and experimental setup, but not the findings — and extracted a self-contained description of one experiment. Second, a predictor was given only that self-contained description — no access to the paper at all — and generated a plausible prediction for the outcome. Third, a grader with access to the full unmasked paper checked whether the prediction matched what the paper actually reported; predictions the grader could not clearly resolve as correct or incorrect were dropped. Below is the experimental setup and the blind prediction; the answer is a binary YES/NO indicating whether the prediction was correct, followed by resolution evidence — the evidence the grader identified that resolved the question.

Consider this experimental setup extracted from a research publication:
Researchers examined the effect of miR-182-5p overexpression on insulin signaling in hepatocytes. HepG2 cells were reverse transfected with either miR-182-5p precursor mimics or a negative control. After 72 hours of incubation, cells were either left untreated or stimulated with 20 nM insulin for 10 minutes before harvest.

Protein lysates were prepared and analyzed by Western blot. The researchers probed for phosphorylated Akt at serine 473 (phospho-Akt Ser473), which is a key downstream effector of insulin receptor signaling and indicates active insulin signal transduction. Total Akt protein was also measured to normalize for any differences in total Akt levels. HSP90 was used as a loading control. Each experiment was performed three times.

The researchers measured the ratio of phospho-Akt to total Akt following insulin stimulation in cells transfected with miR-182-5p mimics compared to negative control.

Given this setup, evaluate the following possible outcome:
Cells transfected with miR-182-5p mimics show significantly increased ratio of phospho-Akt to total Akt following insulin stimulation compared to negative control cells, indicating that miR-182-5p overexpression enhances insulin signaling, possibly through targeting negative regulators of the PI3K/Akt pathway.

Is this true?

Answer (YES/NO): NO